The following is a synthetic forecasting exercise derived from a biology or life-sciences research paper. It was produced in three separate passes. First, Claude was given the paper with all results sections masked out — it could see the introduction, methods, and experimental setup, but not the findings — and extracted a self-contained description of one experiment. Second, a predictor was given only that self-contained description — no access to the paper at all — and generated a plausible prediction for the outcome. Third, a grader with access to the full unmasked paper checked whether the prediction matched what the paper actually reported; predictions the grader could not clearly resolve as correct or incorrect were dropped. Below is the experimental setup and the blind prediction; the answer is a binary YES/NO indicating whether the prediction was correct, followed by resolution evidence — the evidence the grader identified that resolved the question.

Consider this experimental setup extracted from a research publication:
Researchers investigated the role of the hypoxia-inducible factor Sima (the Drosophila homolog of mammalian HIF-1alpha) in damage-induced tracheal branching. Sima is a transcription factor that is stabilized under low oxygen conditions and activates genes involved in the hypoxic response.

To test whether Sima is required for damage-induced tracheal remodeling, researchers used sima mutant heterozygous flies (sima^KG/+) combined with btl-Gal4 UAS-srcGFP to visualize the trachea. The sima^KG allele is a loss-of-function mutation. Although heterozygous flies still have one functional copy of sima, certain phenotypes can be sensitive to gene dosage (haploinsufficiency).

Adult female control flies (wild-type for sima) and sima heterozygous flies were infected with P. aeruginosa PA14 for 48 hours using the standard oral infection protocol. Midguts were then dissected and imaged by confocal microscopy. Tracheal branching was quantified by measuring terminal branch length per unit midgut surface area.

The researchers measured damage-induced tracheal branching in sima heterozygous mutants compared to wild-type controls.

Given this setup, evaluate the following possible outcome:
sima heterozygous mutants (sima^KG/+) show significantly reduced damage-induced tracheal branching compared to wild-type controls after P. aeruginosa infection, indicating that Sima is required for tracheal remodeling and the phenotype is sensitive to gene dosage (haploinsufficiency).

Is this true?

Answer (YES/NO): NO